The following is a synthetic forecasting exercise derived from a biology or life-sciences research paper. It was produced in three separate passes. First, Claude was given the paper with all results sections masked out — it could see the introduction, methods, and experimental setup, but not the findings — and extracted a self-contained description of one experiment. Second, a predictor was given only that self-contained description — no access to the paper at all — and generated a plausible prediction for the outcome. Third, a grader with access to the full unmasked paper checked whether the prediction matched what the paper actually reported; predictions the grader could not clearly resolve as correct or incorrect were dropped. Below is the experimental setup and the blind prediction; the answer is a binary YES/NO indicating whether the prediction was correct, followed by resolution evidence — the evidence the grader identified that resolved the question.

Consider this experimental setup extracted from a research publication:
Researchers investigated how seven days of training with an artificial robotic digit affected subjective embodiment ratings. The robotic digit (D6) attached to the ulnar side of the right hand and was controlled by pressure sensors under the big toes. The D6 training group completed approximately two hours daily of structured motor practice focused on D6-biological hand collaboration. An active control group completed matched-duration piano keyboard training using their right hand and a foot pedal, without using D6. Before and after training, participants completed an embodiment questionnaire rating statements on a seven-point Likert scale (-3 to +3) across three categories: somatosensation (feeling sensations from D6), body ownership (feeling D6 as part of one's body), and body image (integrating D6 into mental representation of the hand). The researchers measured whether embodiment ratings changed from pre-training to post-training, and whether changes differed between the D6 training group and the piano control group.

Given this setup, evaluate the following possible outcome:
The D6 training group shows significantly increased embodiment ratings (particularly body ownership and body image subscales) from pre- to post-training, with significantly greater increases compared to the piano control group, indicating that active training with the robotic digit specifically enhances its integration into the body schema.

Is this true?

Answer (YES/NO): NO